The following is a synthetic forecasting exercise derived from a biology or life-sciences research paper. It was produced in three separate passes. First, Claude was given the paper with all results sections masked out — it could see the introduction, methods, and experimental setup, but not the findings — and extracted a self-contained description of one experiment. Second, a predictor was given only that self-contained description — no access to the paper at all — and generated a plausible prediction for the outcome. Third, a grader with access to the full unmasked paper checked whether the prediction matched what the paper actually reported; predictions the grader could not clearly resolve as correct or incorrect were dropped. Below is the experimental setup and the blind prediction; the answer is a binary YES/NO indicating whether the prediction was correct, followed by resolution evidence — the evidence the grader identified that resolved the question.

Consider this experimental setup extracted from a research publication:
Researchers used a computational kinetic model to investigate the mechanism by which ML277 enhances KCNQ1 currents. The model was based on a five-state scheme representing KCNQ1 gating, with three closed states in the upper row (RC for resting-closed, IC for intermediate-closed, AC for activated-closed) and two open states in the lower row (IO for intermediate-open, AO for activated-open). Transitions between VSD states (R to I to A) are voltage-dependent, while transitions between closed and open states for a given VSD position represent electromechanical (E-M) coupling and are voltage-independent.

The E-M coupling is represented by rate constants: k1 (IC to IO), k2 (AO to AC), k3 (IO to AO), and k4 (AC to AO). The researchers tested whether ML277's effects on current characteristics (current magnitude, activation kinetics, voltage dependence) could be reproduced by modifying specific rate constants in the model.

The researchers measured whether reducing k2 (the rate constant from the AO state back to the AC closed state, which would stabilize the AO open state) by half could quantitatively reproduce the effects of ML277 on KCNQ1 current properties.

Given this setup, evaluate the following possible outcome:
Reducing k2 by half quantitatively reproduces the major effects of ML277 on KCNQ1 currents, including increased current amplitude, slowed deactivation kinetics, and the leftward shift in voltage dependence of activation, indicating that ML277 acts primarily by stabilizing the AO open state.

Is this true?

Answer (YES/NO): NO